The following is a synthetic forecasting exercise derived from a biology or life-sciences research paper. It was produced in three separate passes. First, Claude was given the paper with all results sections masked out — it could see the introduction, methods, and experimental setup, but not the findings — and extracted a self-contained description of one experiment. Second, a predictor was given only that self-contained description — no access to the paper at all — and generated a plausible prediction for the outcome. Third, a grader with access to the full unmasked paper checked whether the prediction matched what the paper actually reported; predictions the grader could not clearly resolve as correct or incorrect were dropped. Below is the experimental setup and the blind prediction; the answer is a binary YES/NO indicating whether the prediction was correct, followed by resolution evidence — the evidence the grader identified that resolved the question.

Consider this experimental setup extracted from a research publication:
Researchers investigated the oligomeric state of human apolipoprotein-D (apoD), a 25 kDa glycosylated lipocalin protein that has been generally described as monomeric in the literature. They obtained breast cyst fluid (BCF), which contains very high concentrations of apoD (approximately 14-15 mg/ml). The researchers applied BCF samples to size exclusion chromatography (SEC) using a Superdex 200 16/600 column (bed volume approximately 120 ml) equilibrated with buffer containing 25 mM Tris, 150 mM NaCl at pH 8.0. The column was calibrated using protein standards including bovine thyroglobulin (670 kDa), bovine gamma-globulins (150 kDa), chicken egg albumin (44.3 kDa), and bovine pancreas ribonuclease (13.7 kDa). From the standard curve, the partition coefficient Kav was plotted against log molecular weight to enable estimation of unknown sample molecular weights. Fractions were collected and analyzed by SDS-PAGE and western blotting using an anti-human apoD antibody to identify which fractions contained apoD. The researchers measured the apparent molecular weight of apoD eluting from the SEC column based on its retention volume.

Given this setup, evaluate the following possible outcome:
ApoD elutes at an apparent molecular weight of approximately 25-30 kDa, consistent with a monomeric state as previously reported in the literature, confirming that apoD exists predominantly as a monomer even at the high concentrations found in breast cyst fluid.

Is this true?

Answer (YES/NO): NO